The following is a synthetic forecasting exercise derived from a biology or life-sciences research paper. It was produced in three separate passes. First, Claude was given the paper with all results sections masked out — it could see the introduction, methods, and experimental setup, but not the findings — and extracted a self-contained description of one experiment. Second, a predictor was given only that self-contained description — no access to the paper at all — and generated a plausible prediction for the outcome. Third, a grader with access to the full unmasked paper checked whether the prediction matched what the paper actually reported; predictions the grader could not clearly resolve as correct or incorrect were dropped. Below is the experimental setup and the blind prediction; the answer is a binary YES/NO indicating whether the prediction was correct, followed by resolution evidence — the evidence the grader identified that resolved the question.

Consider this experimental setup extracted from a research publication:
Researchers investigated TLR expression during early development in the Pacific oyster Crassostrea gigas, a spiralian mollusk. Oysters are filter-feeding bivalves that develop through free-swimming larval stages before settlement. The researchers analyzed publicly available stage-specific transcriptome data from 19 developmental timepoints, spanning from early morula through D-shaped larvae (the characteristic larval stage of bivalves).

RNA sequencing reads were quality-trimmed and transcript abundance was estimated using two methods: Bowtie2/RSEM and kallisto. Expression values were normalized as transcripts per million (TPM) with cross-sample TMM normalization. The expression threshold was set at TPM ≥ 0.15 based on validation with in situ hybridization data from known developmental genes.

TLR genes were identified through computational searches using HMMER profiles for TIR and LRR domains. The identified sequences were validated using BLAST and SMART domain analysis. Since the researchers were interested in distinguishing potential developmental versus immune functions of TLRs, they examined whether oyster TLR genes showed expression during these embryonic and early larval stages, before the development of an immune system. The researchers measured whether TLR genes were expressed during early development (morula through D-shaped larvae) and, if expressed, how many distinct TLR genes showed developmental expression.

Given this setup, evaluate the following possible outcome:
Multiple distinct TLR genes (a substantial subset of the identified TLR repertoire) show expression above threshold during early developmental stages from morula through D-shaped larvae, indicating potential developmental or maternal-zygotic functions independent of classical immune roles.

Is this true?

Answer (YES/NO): YES